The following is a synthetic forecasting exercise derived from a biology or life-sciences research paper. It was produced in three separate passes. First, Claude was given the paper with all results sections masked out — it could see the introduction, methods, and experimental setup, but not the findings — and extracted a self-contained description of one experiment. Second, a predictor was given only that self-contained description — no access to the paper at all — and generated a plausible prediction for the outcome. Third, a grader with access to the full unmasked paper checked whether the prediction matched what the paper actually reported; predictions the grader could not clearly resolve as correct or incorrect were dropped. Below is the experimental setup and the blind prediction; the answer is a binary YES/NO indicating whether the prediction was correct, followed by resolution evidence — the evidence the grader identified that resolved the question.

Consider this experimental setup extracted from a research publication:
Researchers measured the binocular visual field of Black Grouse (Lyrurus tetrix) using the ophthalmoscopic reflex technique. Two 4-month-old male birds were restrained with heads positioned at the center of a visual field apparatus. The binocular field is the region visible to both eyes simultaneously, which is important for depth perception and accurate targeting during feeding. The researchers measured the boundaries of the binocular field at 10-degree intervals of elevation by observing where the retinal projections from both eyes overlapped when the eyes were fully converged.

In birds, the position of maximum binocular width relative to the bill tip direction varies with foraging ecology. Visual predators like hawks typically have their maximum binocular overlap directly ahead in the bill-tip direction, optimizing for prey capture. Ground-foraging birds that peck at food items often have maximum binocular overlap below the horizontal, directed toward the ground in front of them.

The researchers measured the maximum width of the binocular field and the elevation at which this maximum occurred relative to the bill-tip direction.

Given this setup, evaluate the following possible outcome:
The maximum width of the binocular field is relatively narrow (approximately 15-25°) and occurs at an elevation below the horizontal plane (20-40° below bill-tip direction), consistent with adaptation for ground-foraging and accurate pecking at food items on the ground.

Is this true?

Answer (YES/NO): NO